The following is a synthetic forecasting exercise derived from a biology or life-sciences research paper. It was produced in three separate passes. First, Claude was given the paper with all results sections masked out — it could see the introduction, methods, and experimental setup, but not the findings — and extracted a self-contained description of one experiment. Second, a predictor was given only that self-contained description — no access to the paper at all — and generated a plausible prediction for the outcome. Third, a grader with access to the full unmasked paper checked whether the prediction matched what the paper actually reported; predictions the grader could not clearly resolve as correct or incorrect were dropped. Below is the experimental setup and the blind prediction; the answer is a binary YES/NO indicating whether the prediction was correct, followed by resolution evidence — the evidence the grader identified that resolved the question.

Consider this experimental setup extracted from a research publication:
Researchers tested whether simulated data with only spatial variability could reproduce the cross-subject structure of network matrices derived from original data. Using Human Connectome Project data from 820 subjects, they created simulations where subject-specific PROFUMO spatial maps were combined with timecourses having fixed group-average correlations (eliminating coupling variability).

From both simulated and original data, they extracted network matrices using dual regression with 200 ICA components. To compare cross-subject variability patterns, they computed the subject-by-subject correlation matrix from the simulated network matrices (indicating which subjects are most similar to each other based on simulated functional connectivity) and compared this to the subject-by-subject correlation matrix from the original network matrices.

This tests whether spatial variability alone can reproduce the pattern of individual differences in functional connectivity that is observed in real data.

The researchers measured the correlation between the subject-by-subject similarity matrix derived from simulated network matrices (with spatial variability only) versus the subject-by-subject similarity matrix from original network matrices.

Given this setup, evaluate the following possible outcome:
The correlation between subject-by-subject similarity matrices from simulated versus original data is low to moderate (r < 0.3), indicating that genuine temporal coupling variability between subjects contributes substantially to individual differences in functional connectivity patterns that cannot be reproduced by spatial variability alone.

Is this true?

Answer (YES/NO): NO